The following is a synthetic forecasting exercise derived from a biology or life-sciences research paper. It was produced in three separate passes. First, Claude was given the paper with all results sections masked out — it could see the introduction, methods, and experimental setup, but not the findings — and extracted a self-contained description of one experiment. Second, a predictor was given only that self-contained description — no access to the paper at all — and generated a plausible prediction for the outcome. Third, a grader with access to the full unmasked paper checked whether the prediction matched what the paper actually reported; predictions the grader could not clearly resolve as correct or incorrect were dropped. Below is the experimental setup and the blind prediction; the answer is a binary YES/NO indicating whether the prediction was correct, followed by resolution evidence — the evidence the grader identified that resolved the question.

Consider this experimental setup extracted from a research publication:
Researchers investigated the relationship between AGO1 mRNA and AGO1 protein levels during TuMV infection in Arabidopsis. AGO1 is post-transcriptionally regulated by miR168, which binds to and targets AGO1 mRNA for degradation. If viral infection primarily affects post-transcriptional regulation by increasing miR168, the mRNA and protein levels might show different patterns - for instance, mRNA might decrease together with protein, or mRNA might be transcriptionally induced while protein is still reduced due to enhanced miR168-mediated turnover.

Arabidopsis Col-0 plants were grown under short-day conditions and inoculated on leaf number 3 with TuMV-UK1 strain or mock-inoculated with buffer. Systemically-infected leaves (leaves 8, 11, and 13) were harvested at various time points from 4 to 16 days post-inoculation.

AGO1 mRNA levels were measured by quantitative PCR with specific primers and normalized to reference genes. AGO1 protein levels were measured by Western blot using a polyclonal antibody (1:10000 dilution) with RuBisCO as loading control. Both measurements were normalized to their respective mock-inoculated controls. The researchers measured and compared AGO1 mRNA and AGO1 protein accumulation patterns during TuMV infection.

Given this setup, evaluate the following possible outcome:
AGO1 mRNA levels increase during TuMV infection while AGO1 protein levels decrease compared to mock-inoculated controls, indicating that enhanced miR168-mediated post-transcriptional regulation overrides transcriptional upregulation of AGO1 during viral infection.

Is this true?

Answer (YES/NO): NO